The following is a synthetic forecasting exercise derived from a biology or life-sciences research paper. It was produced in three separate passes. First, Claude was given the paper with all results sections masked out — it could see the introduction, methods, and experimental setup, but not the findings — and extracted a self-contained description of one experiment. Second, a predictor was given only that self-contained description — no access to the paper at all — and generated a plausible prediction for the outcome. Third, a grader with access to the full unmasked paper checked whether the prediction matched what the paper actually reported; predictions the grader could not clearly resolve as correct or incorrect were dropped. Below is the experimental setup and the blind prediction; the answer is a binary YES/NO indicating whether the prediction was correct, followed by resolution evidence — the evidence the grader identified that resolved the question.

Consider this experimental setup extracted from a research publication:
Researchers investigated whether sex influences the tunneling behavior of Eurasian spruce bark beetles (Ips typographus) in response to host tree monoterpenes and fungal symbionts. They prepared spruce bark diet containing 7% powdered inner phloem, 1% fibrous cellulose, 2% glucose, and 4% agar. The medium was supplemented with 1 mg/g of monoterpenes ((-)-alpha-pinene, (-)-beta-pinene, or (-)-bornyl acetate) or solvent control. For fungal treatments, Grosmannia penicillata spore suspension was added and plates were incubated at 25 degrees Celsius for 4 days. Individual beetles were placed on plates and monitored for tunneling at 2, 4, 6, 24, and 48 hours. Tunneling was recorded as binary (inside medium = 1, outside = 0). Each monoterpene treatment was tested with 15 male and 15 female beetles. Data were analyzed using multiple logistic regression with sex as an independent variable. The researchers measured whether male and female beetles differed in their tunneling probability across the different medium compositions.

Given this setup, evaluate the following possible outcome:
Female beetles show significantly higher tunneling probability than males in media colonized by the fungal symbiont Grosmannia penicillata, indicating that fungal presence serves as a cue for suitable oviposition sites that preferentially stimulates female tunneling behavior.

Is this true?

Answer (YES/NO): NO